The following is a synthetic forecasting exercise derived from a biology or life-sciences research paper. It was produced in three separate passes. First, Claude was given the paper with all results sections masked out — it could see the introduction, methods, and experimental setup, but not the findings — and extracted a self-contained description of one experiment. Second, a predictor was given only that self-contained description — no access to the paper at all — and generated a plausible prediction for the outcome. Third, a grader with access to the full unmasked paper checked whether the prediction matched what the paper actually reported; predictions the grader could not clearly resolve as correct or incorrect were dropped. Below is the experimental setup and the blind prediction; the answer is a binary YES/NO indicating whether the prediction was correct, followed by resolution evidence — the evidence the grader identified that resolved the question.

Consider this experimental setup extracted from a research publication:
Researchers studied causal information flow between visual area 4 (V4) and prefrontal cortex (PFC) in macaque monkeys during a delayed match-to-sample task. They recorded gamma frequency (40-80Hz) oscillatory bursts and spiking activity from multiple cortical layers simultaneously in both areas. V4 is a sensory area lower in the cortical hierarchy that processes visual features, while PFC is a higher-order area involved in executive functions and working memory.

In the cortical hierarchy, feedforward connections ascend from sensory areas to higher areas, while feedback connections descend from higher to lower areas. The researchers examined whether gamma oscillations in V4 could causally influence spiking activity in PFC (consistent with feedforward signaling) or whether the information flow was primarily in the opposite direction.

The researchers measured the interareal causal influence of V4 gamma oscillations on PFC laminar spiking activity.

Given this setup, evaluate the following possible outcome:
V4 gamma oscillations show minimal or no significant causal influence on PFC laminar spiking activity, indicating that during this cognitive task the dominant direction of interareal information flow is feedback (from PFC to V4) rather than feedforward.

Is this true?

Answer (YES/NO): NO